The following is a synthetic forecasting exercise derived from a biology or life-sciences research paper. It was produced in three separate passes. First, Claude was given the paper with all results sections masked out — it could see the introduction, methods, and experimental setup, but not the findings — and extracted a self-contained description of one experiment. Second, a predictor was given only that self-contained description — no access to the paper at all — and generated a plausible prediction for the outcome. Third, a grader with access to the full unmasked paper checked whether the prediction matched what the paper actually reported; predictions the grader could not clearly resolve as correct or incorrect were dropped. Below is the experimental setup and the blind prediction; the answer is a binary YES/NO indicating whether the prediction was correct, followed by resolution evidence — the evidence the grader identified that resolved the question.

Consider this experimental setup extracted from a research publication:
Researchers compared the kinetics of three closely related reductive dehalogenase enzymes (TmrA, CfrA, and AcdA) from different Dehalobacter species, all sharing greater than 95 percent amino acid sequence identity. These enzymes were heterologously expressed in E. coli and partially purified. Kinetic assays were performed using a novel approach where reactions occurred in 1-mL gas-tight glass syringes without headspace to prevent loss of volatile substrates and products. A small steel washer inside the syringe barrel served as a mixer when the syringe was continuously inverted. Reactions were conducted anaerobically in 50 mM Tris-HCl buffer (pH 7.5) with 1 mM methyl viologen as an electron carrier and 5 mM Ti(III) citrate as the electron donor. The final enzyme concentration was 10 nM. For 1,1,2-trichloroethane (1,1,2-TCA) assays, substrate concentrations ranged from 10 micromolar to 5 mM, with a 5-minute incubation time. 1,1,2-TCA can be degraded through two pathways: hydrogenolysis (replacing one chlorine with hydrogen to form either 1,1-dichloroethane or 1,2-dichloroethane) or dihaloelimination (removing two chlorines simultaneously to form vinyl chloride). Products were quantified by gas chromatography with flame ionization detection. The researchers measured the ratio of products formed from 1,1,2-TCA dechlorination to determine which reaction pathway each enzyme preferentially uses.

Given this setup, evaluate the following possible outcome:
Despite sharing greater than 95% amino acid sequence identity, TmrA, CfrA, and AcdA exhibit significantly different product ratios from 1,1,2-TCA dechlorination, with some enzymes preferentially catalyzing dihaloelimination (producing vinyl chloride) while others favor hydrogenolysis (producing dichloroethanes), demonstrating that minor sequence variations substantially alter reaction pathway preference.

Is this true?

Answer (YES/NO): YES